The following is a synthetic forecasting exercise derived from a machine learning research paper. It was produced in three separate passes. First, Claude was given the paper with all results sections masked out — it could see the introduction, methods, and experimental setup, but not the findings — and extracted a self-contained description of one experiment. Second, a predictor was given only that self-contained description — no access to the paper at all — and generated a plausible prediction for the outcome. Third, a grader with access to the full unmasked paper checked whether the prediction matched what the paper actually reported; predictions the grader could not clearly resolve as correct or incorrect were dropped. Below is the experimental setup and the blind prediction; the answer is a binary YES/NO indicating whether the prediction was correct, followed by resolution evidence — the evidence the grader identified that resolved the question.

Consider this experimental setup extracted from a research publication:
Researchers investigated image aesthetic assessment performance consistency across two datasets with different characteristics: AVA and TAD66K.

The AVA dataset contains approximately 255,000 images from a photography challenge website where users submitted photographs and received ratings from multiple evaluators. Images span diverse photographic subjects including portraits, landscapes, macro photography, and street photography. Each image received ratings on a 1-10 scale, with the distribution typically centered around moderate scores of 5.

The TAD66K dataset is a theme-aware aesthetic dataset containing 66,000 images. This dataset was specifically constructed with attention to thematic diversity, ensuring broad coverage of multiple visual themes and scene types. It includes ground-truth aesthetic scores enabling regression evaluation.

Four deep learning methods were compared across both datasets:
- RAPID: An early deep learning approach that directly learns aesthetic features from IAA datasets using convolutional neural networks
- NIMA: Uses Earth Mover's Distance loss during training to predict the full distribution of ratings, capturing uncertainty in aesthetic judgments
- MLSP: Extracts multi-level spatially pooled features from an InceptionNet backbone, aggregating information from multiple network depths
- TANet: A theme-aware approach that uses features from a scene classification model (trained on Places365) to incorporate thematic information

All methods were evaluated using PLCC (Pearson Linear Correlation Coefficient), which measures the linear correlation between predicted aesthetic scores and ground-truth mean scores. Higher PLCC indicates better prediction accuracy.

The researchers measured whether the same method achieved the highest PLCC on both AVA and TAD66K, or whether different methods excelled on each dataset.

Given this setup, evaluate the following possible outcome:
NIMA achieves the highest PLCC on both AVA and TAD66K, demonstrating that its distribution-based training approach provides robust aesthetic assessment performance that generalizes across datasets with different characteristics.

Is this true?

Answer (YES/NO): NO